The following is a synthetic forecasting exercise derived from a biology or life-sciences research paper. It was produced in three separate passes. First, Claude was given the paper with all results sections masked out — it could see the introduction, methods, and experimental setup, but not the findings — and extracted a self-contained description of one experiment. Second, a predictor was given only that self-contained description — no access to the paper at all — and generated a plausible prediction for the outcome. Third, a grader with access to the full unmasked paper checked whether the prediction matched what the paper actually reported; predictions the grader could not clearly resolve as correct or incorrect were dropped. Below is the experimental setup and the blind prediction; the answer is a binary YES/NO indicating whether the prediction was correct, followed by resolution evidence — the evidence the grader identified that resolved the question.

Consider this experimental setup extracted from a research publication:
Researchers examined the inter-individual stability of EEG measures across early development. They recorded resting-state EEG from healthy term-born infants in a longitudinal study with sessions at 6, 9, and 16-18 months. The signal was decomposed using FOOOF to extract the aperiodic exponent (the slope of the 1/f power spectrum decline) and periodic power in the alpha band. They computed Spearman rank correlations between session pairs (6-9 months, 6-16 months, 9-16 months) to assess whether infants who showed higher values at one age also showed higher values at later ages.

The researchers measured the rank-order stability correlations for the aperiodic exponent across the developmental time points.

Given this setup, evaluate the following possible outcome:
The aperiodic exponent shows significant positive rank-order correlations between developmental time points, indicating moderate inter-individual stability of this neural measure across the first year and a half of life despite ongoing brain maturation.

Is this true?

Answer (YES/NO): YES